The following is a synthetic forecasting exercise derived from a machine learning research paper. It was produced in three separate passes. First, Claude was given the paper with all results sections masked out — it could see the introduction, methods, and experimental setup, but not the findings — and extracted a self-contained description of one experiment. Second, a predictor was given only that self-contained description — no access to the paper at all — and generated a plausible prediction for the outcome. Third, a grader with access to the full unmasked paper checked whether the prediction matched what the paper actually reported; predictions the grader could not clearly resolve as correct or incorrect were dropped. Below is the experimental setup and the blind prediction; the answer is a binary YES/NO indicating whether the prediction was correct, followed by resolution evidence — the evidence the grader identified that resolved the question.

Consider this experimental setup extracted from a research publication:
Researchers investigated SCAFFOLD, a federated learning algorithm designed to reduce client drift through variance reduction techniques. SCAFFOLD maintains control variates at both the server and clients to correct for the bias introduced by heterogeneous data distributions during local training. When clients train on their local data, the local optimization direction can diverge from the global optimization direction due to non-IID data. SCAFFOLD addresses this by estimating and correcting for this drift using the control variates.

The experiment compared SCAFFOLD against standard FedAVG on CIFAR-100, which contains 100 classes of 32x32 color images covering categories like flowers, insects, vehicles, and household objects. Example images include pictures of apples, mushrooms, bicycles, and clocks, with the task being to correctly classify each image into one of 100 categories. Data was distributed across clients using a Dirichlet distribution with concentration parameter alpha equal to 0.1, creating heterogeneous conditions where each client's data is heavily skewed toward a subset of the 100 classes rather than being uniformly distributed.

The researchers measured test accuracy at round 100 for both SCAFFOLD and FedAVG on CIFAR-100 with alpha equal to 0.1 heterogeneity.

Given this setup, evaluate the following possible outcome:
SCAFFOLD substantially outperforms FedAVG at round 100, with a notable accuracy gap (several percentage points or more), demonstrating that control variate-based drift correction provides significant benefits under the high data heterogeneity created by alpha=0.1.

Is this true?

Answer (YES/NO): NO